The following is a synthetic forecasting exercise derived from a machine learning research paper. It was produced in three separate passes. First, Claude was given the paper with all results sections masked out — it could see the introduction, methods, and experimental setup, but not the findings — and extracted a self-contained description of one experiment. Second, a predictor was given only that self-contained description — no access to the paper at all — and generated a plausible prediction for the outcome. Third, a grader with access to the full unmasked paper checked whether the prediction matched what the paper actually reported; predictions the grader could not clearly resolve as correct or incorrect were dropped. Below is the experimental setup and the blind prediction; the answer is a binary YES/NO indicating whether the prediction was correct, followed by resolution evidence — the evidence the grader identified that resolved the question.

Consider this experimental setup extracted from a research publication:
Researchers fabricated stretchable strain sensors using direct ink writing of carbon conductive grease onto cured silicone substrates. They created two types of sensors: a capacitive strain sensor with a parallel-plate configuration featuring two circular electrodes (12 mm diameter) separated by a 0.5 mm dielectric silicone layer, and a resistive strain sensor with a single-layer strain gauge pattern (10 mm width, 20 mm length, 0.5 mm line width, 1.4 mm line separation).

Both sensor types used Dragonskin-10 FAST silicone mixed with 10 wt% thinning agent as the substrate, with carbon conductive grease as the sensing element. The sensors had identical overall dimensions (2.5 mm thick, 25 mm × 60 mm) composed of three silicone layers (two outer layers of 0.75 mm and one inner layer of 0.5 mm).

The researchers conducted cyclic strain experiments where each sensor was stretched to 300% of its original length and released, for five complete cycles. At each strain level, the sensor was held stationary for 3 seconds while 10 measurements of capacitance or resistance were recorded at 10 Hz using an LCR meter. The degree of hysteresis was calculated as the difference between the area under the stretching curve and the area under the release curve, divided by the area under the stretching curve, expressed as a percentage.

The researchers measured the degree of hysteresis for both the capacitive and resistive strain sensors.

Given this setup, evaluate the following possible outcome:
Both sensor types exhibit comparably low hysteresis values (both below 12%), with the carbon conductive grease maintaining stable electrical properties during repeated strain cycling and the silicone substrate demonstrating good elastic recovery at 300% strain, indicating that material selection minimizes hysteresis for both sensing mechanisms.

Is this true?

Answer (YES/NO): NO